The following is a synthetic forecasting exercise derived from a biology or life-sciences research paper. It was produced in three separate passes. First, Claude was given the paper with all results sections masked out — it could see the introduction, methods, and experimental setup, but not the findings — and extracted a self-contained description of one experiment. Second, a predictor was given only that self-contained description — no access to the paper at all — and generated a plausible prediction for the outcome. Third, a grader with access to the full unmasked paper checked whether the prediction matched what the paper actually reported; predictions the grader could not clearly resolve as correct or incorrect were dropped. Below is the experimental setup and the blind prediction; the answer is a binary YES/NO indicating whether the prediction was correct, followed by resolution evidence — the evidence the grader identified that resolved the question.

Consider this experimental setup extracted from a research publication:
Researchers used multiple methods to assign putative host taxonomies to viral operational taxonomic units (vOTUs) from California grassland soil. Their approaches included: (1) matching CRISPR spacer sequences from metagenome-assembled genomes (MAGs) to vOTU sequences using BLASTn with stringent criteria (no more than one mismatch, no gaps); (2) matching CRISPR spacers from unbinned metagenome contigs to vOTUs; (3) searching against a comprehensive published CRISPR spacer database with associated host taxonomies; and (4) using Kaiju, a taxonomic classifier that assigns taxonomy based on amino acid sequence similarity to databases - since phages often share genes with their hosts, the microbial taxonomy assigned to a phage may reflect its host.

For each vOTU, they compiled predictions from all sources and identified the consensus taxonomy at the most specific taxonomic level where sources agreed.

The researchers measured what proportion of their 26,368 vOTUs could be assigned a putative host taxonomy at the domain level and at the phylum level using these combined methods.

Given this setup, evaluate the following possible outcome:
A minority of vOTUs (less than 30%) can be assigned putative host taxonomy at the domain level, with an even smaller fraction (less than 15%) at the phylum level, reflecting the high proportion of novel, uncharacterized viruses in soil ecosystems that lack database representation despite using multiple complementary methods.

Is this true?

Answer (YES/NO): NO